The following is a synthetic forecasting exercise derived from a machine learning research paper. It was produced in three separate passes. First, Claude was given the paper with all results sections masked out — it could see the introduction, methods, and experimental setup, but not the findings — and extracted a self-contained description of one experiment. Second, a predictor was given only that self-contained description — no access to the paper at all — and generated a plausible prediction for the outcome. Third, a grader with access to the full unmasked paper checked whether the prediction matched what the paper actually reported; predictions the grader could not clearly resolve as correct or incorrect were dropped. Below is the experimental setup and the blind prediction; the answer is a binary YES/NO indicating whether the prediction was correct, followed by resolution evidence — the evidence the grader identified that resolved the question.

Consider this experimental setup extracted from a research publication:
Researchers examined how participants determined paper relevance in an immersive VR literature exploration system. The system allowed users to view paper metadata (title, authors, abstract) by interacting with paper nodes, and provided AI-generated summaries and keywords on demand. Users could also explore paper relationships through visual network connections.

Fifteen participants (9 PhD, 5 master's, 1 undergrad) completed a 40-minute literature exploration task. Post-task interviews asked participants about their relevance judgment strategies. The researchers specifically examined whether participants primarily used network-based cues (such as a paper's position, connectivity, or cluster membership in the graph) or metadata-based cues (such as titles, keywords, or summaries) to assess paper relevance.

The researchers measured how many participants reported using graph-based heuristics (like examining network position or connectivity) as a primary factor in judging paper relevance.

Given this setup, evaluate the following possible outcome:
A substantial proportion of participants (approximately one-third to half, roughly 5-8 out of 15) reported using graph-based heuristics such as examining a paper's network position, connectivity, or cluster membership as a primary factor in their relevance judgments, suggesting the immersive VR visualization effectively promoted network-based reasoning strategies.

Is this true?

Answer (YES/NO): NO